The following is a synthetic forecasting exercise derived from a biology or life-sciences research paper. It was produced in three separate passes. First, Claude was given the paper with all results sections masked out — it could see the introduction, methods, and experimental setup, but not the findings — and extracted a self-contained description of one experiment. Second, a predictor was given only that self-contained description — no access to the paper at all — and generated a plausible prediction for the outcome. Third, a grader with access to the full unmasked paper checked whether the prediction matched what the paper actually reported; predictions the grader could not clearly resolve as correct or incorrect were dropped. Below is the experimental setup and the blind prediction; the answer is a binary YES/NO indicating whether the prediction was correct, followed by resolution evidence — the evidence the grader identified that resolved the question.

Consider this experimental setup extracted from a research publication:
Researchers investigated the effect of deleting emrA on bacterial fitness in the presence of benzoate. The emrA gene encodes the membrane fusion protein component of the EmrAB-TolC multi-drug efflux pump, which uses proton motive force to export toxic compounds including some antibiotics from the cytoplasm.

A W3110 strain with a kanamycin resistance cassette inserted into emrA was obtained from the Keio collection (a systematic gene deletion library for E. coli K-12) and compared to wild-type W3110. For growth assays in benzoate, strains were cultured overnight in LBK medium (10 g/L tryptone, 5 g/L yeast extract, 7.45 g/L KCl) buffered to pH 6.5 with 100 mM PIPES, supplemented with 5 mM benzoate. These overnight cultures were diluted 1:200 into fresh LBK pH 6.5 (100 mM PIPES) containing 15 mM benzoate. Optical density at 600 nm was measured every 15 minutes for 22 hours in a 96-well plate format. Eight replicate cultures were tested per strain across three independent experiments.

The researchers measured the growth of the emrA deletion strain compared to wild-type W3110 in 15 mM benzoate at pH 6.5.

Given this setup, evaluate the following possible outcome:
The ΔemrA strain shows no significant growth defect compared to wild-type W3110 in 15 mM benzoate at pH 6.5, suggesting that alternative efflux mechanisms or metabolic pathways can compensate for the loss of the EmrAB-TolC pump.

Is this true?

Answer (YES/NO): NO